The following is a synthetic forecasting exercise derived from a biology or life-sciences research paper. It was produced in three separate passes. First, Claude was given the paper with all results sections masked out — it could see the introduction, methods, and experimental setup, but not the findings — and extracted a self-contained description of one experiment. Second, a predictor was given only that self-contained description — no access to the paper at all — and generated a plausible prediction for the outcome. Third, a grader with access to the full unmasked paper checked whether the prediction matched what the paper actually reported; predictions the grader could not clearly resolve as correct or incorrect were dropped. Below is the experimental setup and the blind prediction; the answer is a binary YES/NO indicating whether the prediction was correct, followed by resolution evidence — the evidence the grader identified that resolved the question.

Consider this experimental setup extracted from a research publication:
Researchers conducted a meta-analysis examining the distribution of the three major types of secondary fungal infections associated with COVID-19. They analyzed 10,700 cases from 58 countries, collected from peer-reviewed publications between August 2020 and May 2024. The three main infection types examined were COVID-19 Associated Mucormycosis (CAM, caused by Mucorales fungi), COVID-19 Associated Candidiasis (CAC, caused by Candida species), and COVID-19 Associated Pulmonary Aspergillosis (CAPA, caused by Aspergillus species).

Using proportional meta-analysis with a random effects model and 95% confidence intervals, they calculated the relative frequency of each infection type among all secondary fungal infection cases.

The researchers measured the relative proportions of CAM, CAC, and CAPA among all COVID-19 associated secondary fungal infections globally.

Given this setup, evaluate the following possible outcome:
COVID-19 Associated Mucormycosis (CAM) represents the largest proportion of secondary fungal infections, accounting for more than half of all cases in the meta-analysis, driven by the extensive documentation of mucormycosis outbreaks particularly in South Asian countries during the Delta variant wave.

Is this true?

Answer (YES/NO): YES